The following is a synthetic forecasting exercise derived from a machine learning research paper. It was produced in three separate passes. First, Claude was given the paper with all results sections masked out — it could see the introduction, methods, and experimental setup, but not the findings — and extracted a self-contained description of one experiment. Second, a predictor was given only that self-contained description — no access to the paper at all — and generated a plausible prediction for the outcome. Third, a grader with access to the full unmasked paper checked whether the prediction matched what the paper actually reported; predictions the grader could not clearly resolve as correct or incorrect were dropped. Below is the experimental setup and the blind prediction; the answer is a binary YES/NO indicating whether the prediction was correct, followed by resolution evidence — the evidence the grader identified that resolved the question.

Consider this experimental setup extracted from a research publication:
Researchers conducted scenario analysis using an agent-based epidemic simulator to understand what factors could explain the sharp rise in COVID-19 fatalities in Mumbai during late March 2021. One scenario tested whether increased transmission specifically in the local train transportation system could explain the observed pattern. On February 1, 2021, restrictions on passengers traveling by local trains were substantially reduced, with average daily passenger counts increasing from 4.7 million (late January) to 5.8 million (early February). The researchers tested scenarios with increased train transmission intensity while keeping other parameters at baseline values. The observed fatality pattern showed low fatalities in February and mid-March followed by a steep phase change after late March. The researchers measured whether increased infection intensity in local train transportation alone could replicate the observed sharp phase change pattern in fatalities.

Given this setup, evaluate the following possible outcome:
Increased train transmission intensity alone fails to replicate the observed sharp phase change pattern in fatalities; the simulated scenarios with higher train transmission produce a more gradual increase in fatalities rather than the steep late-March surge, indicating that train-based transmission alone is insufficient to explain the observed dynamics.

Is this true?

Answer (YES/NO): NO